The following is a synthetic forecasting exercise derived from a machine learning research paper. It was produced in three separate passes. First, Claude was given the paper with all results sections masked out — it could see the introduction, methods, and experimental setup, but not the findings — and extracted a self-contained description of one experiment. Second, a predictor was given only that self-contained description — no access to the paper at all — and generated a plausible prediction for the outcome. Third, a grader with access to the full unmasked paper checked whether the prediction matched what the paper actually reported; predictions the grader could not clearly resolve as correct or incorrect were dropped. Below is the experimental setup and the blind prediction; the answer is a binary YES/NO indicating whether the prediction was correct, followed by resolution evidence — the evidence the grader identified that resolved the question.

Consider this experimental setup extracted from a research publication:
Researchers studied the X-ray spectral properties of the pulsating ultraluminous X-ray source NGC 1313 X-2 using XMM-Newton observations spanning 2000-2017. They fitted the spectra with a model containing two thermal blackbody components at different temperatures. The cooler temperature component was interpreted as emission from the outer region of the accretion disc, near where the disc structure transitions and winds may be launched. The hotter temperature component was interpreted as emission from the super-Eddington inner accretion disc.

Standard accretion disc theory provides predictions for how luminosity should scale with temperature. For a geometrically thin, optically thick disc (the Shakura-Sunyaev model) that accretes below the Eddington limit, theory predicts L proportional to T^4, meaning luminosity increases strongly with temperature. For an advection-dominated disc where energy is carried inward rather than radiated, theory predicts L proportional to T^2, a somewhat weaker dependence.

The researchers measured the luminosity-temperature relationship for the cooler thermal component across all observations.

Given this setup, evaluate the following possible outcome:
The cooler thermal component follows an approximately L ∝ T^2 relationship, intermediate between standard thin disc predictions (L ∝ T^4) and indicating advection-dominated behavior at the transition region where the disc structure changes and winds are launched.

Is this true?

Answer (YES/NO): NO